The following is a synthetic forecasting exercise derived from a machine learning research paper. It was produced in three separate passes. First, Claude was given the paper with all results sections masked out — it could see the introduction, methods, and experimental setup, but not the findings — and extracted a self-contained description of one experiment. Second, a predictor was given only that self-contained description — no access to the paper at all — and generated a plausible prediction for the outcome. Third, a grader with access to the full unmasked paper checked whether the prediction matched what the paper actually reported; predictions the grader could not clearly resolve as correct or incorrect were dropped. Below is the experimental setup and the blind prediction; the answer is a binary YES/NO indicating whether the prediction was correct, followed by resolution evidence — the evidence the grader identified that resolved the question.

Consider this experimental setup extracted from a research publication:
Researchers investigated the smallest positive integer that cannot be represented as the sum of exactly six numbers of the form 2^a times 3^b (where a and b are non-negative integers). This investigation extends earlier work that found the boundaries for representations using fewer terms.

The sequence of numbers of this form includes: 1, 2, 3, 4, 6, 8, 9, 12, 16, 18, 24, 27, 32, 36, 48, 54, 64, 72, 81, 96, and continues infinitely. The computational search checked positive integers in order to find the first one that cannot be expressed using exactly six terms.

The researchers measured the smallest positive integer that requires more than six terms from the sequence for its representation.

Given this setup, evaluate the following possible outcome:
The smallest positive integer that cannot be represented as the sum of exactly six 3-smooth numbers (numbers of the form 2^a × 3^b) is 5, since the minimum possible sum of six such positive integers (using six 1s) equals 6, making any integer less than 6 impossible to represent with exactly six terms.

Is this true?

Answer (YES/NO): NO